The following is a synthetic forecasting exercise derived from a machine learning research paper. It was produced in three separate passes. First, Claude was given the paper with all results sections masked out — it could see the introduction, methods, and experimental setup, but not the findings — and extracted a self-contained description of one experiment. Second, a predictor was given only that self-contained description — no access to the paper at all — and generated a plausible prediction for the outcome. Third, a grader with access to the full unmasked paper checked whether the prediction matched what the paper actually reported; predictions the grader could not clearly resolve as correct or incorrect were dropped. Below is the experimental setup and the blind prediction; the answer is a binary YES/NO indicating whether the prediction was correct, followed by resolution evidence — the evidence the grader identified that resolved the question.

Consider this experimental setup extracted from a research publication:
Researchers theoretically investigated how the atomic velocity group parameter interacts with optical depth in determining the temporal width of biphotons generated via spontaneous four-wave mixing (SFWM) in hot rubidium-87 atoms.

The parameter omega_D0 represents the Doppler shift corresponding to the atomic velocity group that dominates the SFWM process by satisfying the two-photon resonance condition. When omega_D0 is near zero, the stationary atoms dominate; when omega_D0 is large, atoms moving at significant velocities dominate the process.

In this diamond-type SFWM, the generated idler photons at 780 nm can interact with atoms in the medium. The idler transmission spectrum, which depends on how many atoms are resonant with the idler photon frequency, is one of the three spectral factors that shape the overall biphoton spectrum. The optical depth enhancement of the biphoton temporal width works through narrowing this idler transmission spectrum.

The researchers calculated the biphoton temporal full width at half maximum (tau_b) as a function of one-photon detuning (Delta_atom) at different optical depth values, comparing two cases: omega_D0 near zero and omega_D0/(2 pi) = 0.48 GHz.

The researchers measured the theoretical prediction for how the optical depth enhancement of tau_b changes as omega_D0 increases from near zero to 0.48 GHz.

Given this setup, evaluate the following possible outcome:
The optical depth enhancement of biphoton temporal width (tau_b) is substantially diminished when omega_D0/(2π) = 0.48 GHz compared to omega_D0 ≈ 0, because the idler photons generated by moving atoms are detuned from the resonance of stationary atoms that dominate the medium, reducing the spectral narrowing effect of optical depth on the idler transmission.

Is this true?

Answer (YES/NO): YES